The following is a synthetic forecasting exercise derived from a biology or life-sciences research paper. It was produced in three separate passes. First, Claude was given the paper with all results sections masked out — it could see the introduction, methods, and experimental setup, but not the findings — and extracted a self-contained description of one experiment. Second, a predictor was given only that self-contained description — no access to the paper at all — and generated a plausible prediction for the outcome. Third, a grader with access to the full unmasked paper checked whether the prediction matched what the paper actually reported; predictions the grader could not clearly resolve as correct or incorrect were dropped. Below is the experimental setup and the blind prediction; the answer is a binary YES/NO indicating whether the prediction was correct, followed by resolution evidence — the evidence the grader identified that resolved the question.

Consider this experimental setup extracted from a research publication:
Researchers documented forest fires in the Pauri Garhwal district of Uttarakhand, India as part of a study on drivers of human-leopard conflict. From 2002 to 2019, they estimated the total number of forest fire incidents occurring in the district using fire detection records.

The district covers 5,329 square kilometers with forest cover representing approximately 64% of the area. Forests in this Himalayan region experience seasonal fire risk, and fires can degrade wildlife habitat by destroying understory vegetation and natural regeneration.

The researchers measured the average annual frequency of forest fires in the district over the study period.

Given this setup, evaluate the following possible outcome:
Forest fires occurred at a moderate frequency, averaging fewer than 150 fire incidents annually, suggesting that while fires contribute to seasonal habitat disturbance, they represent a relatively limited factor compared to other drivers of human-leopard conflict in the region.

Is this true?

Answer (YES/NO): NO